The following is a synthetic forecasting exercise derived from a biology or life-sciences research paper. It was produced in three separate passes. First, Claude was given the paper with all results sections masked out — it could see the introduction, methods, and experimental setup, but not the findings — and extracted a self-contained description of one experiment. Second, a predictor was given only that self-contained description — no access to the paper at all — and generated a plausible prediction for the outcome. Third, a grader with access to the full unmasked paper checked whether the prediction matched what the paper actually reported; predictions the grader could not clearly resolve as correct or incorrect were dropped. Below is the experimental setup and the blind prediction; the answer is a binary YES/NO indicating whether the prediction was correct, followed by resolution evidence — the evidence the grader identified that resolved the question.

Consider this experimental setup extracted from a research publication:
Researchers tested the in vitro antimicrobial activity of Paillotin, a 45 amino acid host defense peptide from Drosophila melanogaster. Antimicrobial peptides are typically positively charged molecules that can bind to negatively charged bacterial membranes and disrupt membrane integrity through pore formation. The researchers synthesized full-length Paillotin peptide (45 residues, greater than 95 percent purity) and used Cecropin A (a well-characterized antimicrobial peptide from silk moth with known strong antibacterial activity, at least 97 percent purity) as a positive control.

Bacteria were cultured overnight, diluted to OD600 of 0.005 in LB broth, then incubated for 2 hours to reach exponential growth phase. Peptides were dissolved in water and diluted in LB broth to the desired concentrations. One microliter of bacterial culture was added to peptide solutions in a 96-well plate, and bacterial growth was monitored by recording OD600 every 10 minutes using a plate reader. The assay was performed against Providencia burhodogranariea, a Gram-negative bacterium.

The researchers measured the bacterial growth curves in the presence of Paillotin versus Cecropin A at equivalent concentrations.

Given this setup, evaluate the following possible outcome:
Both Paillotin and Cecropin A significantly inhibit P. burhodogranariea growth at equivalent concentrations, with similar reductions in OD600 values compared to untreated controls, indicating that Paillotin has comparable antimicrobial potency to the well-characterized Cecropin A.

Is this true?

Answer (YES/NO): NO